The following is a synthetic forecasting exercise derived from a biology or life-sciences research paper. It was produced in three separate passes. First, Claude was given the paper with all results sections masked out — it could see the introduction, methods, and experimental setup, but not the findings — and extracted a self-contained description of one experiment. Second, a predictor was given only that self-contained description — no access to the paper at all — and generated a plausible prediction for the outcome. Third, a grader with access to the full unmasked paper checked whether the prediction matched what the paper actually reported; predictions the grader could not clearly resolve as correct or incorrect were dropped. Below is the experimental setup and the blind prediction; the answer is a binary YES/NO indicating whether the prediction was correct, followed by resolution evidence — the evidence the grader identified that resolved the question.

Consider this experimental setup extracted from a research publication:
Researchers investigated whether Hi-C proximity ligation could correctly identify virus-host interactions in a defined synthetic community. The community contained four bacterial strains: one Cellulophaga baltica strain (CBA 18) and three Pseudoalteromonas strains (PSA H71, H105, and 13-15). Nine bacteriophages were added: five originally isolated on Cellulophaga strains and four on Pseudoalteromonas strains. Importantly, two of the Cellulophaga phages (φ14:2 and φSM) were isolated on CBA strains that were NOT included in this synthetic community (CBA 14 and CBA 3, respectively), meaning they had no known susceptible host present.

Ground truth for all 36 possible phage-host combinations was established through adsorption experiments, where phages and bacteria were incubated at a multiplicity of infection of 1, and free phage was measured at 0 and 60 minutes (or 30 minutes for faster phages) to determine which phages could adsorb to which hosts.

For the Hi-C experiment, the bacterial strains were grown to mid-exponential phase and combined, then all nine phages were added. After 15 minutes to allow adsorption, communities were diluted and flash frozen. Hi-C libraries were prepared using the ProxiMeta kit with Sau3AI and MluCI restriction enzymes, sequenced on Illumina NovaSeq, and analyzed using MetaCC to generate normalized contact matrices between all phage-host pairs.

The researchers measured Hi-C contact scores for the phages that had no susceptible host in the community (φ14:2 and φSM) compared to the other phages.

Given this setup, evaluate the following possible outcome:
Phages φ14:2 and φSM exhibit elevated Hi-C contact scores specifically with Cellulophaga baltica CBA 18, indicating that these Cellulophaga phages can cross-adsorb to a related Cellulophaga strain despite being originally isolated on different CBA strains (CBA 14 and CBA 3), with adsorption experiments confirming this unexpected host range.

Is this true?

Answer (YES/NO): NO